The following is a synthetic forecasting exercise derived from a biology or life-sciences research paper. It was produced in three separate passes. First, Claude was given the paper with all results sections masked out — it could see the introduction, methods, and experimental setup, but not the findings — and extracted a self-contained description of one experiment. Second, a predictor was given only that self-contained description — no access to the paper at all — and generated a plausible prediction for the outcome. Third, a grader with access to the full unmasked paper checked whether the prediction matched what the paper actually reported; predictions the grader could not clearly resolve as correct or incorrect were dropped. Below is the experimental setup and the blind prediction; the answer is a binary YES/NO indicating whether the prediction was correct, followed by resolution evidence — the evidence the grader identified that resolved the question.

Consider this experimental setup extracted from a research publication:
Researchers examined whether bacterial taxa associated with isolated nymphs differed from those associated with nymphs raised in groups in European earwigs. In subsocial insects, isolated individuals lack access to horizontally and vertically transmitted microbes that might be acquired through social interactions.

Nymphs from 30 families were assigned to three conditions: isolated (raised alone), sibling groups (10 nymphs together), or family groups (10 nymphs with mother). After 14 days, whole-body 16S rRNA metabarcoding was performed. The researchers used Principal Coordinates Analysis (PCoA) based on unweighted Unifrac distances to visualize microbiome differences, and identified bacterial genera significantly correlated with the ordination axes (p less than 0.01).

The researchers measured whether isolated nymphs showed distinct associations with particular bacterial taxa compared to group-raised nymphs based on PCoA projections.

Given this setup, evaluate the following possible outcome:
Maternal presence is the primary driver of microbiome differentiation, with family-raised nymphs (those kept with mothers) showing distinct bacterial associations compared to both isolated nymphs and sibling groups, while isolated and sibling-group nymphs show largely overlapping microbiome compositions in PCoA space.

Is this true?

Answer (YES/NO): NO